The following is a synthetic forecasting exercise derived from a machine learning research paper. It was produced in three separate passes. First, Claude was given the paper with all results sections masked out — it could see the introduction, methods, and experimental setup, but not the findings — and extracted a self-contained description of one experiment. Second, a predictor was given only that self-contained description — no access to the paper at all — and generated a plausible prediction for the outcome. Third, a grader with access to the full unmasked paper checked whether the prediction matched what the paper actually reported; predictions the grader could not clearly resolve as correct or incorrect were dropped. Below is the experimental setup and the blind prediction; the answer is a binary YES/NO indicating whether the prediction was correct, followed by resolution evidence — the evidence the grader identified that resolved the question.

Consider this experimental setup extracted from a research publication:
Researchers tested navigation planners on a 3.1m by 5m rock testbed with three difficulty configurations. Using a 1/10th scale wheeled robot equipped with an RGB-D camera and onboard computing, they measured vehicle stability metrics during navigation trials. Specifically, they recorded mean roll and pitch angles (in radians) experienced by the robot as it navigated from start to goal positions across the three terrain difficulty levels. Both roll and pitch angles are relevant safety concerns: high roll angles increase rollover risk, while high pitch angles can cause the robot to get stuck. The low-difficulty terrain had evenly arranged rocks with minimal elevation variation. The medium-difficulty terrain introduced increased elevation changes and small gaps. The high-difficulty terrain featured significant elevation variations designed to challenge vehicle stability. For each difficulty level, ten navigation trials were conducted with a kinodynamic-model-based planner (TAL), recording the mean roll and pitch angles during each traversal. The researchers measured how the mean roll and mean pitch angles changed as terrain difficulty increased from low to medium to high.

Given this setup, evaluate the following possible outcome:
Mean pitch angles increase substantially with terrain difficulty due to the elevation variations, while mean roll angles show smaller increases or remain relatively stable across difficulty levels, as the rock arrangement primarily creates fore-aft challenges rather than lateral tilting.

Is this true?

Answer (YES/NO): YES